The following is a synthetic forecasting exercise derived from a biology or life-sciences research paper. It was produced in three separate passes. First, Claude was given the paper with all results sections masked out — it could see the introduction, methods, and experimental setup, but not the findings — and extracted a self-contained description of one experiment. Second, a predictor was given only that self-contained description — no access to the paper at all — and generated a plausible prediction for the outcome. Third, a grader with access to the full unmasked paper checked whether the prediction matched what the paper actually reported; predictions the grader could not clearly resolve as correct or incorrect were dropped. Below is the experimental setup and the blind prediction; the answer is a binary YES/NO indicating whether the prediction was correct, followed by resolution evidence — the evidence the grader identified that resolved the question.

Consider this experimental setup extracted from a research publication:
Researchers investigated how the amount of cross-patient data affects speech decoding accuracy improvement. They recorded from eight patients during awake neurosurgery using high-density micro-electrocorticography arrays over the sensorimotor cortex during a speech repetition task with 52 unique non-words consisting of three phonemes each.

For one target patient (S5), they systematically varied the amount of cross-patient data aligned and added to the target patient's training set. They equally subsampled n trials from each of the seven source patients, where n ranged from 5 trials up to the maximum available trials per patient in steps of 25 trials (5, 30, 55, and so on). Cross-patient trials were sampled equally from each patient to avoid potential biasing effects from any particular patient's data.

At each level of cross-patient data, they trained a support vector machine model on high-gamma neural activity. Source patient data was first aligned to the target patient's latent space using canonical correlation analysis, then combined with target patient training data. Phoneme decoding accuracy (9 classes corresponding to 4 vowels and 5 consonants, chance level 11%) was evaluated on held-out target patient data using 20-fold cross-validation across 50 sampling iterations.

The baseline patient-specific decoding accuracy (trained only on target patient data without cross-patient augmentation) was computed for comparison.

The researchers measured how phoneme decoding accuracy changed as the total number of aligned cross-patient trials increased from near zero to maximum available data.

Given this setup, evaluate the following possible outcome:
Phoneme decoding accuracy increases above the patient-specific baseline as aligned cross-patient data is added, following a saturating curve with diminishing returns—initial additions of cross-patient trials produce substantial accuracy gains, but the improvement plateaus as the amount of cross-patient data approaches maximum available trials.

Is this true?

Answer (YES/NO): YES